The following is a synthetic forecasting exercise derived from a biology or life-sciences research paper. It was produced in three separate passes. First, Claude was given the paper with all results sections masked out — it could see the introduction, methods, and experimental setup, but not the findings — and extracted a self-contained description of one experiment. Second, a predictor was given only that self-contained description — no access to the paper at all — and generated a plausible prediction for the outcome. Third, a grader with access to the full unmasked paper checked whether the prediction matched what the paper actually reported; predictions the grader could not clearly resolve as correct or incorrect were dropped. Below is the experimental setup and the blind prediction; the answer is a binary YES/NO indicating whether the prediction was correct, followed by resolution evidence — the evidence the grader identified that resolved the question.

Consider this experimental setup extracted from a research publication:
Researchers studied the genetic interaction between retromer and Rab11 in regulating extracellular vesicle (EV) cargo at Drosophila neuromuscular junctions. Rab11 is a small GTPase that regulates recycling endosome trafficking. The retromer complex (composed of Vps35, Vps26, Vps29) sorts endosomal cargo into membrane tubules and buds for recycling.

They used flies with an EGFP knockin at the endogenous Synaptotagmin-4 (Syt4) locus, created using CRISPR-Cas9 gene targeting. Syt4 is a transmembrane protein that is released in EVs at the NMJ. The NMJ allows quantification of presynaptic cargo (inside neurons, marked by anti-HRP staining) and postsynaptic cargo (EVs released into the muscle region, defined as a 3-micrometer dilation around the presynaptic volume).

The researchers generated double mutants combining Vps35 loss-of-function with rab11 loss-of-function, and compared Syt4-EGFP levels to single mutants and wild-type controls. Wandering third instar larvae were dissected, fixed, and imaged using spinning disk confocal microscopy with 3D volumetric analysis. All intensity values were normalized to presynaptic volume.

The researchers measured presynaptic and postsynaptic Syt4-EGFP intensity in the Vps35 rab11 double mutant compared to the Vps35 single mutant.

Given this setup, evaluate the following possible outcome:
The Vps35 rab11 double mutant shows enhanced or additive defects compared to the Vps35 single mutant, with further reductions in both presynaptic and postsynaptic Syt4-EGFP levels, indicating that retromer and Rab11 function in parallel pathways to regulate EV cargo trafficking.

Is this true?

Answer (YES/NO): NO